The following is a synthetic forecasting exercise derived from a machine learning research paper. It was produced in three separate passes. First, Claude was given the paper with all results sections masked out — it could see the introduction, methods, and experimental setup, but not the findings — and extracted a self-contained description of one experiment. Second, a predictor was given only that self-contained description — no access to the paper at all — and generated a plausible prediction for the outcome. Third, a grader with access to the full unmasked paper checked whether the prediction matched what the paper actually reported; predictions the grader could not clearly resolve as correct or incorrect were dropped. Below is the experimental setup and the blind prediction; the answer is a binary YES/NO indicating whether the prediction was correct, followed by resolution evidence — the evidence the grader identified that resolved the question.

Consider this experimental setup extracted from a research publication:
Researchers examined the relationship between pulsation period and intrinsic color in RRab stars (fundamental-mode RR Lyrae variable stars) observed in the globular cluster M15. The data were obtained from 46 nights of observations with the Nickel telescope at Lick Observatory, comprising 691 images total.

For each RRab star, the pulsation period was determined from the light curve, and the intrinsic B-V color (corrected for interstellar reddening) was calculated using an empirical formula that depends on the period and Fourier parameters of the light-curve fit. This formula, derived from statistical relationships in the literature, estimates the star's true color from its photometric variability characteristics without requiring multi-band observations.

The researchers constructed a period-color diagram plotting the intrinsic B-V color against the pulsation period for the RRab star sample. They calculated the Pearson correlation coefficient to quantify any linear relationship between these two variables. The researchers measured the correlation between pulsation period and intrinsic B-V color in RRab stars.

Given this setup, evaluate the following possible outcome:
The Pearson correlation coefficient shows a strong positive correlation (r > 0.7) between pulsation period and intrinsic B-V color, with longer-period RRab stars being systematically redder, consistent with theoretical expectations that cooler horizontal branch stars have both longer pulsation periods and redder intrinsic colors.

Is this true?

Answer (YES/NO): NO